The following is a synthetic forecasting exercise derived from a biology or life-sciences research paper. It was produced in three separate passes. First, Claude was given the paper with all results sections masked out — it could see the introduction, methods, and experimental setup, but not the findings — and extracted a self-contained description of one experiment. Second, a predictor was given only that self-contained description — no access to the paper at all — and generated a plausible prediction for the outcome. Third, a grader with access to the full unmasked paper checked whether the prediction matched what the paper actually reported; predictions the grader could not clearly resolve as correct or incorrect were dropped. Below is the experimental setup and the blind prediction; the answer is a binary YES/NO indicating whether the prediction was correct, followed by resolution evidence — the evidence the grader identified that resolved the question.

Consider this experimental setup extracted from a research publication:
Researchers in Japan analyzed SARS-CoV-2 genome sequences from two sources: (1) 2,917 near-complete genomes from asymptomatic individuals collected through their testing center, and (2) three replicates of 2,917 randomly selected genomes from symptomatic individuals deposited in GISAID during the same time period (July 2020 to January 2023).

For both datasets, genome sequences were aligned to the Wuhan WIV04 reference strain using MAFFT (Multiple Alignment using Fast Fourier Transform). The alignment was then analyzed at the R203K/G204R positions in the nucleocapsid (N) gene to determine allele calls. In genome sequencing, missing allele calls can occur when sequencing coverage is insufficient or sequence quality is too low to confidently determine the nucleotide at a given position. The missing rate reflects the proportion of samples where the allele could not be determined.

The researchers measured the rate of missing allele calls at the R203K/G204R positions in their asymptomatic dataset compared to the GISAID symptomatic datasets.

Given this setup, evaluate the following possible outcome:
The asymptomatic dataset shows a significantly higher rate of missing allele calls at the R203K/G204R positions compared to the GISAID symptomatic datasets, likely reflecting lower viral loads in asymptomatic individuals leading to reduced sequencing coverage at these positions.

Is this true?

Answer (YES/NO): NO